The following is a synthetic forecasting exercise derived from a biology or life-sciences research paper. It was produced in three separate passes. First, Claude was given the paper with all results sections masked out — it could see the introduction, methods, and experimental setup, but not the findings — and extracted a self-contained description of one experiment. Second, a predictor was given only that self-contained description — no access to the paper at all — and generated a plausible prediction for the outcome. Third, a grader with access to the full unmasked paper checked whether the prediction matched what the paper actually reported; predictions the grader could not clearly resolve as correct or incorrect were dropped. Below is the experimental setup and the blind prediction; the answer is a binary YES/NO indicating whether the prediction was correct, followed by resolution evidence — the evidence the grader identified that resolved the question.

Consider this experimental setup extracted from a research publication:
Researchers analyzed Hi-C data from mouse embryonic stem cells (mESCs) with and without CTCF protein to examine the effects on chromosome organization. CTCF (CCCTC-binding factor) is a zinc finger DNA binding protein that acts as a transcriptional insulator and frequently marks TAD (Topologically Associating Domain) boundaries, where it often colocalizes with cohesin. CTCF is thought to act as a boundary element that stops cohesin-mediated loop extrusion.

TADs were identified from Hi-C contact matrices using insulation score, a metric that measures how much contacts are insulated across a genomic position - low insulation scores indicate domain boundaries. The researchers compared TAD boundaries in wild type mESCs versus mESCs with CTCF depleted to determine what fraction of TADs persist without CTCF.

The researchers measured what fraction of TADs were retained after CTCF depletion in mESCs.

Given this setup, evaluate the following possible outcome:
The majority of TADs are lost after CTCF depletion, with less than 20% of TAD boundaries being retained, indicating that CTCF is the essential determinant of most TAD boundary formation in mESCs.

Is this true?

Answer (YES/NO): YES